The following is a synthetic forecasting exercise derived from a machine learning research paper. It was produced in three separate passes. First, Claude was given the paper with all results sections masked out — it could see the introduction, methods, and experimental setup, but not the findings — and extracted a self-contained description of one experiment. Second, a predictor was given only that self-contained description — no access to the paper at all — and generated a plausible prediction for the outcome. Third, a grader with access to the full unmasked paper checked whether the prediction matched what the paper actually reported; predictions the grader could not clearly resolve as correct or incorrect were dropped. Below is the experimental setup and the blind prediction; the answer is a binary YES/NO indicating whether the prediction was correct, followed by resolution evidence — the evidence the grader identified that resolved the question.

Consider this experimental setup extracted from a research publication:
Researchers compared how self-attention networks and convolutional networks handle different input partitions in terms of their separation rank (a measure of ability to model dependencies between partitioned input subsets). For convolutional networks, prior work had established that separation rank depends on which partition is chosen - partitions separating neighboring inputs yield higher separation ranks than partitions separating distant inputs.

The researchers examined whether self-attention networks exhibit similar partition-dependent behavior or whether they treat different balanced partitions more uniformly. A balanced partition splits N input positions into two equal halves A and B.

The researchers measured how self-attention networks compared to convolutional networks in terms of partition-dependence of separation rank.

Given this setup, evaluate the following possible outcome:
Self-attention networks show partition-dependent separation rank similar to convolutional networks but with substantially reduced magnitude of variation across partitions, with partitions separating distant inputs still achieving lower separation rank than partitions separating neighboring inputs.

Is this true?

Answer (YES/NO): NO